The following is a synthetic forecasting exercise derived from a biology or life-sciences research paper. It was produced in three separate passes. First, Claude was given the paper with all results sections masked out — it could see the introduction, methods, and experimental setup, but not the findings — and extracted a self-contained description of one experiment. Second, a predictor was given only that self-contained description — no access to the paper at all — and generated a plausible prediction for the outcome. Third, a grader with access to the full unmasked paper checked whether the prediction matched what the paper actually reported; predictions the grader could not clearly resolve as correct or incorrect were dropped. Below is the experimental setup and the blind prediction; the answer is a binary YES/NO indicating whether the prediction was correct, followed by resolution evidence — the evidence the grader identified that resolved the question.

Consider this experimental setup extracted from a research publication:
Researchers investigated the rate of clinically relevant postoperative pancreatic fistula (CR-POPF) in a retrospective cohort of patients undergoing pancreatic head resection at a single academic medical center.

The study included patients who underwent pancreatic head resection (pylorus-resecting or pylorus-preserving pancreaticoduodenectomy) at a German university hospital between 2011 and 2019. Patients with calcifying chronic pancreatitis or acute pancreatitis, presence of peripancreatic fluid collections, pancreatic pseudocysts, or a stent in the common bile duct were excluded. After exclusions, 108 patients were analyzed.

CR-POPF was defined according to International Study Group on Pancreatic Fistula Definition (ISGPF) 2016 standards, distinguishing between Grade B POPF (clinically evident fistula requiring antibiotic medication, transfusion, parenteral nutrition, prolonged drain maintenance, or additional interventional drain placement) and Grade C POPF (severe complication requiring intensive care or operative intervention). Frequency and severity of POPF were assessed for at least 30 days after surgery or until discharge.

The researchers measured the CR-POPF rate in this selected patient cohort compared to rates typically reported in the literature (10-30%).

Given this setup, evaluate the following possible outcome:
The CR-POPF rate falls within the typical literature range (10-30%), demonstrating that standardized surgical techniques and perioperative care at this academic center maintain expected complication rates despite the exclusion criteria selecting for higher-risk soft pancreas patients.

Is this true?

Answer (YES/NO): NO